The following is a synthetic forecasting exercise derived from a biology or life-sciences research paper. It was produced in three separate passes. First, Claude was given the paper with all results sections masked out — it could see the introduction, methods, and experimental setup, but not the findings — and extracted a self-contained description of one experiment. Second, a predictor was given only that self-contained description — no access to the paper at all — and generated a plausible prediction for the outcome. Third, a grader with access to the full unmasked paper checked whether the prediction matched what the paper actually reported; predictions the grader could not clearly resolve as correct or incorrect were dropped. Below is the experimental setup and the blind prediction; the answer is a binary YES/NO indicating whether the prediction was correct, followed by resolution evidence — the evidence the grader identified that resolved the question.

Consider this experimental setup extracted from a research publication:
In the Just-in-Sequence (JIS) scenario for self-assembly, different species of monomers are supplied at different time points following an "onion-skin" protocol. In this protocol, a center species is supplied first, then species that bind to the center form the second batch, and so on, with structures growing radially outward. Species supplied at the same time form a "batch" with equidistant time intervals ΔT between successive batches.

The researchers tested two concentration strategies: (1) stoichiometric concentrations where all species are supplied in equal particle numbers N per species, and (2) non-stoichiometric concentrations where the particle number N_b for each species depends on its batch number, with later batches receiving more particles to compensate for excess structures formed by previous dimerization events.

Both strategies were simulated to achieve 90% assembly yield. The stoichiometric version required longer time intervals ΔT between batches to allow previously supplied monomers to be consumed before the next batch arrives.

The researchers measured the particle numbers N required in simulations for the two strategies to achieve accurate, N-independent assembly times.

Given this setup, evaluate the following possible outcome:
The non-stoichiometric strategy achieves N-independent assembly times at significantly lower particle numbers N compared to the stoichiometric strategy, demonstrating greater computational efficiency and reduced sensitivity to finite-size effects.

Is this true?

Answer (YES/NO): YES